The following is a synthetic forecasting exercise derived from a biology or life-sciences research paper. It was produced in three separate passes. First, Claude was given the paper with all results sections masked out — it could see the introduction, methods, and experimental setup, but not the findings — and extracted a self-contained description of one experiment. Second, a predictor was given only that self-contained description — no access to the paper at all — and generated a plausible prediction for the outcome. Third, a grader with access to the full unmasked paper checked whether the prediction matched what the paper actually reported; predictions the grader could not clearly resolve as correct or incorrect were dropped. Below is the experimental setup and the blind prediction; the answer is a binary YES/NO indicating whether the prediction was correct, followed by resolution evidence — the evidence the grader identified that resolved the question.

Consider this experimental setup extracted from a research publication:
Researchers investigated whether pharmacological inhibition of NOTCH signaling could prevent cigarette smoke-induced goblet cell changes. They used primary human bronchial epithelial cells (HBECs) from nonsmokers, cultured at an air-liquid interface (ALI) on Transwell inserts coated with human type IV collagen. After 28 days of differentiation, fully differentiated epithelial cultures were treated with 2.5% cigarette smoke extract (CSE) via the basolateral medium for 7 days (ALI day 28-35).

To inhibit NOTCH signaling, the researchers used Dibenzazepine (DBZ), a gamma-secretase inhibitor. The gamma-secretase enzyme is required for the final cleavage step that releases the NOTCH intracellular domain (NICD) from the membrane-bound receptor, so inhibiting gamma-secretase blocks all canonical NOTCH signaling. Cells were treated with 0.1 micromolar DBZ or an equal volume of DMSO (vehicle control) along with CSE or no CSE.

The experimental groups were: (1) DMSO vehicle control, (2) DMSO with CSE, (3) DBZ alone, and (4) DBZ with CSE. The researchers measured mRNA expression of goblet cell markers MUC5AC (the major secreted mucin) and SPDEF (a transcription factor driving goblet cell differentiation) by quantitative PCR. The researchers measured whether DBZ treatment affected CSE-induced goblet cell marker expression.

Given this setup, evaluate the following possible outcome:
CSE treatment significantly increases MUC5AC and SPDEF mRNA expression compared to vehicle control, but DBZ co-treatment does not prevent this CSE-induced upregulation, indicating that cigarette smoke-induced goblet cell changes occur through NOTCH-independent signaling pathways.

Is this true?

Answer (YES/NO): NO